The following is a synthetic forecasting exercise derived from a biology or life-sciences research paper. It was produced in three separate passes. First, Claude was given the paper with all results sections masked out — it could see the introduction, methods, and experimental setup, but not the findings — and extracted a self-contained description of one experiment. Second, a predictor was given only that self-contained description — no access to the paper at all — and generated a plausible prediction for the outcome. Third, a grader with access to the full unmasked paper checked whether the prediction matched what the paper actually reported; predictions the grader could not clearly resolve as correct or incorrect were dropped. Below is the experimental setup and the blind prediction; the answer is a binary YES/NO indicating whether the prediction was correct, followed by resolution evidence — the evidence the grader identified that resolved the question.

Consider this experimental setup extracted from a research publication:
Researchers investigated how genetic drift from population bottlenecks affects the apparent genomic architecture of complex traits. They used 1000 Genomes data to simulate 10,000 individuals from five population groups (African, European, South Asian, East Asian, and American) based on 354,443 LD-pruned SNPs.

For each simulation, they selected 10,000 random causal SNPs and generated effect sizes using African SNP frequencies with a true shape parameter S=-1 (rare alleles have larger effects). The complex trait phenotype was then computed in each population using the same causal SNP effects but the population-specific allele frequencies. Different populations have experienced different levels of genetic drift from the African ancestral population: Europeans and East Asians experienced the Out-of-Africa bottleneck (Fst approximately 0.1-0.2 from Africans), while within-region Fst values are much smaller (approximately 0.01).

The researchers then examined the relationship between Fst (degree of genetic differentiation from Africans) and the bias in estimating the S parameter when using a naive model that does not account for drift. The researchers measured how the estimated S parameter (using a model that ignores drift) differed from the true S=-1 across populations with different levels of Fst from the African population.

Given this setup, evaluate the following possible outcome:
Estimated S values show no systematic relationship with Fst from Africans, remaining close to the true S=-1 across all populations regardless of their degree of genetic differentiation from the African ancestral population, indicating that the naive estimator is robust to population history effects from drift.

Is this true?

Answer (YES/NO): NO